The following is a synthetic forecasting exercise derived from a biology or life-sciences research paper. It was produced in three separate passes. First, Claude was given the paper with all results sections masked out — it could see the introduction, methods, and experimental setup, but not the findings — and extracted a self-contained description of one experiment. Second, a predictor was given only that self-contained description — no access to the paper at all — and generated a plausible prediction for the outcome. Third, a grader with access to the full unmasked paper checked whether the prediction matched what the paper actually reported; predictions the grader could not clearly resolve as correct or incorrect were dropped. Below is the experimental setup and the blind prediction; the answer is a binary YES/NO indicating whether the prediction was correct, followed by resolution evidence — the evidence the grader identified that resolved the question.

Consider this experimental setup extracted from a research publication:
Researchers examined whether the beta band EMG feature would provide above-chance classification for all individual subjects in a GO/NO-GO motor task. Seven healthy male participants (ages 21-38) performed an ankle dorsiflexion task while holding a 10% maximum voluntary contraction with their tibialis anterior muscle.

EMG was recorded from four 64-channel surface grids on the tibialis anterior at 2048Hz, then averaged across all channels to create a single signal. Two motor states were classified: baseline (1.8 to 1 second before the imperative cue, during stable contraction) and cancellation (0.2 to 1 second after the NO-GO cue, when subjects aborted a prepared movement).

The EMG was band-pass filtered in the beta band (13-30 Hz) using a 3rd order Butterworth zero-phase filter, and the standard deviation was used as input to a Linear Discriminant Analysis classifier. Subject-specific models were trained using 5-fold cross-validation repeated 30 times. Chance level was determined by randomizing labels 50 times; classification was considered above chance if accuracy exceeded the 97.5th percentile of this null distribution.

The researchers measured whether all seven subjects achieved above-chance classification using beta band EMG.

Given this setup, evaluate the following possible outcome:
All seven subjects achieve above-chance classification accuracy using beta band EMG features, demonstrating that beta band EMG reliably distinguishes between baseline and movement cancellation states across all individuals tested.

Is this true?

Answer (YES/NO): NO